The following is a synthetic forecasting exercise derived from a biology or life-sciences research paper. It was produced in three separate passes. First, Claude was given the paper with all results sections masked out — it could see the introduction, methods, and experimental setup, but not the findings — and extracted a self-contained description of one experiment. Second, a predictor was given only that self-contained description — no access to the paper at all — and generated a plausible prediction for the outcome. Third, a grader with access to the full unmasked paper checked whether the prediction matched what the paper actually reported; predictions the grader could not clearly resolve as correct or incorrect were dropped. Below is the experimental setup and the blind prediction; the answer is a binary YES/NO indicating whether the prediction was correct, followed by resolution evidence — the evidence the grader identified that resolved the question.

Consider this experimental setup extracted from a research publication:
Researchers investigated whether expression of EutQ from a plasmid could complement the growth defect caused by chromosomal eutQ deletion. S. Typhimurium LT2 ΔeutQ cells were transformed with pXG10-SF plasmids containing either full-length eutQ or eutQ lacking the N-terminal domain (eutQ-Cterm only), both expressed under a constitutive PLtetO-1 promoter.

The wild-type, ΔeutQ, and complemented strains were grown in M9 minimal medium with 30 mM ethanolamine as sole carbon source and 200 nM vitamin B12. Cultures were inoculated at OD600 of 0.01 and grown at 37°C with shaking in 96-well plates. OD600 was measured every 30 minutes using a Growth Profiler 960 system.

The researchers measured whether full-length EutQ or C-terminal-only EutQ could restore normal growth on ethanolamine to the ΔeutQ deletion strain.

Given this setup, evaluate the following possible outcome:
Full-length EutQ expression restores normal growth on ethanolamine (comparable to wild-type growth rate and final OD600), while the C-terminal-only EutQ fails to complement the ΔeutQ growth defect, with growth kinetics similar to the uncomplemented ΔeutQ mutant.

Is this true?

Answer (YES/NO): NO